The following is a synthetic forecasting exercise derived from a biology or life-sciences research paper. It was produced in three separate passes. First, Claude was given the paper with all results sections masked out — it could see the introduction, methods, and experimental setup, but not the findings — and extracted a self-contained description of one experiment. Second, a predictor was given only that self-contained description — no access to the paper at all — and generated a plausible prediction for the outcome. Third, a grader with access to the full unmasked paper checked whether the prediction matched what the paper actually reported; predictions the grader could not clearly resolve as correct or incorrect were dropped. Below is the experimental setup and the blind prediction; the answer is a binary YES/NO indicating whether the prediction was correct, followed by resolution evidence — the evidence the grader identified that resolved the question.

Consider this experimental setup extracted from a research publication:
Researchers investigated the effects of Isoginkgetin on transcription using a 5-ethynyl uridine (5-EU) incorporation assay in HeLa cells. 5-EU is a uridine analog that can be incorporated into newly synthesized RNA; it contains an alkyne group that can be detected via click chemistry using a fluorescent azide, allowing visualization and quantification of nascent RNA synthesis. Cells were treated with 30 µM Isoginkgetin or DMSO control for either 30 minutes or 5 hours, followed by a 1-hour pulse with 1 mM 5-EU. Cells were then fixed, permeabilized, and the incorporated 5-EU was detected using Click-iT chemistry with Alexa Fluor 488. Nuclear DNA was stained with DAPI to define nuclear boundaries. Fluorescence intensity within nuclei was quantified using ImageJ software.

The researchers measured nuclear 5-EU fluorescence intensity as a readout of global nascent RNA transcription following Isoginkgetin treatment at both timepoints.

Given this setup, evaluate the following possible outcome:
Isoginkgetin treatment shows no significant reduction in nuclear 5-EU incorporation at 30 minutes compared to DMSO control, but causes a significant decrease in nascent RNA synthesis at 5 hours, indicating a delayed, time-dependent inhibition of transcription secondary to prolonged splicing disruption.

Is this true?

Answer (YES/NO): NO